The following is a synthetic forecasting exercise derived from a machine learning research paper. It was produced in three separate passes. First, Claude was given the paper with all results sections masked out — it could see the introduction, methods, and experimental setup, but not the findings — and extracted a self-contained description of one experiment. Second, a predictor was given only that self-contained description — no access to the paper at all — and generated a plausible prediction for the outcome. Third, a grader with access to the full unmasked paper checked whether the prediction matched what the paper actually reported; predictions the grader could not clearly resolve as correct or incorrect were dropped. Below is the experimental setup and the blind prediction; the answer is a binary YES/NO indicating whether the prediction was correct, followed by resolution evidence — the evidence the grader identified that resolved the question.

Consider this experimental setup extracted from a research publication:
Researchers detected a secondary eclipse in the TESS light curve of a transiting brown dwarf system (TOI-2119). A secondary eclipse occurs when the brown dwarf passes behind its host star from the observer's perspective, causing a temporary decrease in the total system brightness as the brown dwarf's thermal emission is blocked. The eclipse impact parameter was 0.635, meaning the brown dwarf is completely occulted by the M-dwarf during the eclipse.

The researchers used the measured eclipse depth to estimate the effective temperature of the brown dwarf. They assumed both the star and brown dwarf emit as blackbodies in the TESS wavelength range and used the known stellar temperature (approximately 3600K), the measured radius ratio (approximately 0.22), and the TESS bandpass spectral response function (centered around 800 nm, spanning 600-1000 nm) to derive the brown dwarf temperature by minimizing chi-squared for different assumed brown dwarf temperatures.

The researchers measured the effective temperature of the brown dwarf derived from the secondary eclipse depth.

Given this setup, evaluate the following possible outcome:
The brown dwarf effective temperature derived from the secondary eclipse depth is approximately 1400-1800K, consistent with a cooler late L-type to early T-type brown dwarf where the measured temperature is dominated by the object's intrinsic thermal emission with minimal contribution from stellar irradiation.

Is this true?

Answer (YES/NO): NO